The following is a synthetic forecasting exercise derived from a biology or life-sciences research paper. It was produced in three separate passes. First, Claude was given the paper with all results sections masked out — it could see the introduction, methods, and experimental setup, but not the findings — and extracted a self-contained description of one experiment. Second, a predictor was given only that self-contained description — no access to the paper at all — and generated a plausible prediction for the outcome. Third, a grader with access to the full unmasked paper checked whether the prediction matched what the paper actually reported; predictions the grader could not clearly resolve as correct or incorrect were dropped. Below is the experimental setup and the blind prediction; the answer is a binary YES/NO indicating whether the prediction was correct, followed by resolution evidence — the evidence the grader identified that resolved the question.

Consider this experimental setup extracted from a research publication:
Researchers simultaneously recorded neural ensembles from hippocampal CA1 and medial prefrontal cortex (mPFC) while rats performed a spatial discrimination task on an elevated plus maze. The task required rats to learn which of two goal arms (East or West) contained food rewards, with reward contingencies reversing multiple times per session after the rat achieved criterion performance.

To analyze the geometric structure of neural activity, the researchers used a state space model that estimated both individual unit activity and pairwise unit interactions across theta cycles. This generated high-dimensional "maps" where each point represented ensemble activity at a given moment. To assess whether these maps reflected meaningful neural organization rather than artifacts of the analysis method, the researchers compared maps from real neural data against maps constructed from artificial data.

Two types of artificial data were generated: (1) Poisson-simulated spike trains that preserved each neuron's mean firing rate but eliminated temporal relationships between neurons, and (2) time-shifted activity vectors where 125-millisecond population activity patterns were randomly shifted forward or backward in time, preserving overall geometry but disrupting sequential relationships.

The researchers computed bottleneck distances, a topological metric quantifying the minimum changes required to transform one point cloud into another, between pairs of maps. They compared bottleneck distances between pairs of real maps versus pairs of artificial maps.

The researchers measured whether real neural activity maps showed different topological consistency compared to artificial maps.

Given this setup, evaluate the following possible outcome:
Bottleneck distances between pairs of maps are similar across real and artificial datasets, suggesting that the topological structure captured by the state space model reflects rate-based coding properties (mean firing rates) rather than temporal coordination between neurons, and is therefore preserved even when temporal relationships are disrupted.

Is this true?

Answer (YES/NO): NO